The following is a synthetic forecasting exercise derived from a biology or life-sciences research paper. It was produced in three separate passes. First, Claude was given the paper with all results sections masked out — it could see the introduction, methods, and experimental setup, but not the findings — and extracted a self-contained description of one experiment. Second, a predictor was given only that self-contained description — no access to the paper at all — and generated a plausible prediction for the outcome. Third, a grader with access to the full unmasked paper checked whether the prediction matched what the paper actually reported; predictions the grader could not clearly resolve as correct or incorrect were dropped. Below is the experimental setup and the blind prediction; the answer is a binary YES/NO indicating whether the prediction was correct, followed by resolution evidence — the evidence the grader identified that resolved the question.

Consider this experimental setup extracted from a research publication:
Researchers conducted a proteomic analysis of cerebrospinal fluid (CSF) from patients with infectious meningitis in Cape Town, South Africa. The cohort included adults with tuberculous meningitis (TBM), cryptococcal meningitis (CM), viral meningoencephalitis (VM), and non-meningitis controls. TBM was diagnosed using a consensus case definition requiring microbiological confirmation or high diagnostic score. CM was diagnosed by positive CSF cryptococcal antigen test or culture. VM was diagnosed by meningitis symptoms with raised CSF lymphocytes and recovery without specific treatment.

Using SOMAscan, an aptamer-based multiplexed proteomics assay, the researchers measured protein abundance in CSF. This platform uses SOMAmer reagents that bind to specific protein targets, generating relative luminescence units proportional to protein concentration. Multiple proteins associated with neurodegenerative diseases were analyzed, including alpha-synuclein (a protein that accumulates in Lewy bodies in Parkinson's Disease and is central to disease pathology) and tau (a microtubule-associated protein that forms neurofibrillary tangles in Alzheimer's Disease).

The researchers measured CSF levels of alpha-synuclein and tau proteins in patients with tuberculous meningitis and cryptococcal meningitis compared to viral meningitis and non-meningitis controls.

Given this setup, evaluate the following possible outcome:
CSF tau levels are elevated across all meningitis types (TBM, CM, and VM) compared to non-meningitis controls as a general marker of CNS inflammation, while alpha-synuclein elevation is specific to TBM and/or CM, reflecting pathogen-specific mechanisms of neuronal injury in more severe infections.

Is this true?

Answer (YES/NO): NO